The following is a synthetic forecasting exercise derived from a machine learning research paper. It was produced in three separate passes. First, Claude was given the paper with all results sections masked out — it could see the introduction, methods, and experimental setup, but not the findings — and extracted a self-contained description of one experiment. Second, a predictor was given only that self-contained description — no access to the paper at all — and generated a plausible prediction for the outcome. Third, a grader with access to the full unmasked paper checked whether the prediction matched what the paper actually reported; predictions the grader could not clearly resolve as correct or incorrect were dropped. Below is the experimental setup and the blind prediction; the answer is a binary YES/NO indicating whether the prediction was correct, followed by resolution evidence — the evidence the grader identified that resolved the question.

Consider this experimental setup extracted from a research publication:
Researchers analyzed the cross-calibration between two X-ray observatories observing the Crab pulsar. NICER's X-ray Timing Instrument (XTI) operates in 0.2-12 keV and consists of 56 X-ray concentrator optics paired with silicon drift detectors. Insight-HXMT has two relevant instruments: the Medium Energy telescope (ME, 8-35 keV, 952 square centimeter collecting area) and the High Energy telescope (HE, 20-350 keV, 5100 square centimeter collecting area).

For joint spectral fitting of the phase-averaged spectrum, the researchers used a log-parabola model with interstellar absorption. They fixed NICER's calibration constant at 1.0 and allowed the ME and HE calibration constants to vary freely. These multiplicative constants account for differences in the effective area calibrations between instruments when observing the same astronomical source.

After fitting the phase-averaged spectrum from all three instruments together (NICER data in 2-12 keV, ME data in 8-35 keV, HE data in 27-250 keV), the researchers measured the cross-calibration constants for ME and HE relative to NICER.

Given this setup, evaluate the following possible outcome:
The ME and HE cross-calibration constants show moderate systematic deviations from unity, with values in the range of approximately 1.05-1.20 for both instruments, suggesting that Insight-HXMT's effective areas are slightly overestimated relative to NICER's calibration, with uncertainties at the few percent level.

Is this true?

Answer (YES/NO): NO